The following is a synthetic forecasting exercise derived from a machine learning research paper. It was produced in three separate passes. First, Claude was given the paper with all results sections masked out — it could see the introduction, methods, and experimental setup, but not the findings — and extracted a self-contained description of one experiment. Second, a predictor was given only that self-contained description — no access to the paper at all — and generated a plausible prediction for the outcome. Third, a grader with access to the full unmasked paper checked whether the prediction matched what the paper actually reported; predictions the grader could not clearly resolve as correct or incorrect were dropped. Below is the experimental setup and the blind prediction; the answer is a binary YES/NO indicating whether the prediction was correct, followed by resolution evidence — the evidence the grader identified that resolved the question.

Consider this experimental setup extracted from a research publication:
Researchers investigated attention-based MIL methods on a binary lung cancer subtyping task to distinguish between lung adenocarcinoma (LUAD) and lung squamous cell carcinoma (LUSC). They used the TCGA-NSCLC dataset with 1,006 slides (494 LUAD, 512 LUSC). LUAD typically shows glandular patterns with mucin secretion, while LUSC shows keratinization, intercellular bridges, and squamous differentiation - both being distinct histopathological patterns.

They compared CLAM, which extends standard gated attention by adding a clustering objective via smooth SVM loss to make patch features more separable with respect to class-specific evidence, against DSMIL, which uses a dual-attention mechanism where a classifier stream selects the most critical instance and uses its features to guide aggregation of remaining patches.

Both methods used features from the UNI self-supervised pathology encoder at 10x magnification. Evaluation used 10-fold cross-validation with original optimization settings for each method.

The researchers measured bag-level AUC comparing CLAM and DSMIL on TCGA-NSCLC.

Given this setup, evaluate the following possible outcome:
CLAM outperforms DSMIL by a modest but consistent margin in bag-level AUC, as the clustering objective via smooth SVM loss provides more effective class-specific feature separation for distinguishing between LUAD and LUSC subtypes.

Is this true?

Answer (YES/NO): NO